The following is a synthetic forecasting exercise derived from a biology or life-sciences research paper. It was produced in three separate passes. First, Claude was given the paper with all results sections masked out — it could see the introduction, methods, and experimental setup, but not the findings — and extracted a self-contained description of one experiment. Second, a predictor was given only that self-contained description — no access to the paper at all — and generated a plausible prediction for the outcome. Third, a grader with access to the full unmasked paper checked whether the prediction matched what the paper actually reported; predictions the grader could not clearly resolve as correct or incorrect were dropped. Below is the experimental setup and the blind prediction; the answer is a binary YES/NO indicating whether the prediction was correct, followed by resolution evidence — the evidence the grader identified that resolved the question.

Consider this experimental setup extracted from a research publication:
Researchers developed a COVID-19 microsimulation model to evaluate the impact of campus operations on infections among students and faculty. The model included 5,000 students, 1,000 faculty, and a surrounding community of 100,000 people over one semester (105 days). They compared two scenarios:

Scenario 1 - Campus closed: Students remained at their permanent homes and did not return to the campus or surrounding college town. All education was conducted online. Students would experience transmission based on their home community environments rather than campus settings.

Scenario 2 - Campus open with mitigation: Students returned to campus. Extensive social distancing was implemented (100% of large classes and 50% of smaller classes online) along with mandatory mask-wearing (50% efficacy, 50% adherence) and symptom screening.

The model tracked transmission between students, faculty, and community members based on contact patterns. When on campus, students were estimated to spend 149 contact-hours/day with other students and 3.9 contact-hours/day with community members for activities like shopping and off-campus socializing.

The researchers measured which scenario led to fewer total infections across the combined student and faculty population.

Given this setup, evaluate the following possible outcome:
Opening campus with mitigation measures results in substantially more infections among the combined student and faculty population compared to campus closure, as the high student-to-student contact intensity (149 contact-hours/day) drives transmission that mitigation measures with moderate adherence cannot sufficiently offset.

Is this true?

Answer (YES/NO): NO